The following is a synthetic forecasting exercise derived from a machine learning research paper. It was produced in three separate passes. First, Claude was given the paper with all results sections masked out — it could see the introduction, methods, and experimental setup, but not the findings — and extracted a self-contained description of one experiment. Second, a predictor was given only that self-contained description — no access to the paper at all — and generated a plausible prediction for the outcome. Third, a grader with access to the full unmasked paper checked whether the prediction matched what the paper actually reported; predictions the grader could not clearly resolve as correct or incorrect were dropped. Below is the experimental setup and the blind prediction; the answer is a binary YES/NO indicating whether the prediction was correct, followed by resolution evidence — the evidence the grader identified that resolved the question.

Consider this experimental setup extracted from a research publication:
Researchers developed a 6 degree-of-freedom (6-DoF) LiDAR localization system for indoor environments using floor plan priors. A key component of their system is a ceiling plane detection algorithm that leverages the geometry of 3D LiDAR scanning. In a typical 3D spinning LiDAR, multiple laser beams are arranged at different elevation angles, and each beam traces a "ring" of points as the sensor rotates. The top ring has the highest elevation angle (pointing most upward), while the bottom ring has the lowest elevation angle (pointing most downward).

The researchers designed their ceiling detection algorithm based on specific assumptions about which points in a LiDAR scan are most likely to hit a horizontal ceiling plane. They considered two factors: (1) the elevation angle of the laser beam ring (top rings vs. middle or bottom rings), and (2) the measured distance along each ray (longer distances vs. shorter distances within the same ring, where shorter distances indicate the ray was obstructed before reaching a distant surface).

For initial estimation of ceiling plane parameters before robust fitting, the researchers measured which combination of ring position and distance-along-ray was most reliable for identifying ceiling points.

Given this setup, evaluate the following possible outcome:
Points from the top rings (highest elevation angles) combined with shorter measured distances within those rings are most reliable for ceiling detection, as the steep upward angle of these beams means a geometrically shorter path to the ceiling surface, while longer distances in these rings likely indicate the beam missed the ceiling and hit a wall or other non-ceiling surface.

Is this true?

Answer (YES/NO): NO